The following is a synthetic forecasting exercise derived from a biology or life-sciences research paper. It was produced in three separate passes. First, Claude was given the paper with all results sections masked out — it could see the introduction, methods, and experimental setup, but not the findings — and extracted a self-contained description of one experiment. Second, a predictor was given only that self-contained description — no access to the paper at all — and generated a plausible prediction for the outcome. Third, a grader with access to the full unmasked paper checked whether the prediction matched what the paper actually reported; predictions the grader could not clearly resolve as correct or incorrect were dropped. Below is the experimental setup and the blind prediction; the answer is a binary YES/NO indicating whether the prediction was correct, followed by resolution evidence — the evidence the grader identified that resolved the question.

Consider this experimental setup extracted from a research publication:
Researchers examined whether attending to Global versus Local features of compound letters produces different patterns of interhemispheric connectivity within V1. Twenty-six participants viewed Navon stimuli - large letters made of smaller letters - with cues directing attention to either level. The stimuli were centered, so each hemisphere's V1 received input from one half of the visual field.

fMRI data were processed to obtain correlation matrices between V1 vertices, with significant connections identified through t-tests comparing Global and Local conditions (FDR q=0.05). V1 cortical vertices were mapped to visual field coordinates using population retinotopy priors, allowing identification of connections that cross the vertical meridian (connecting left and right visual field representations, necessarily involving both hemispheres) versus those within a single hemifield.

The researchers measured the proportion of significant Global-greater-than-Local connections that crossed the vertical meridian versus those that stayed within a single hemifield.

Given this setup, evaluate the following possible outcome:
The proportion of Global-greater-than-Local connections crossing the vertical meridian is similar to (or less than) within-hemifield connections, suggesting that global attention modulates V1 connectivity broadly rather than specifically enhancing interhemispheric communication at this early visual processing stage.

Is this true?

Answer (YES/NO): NO